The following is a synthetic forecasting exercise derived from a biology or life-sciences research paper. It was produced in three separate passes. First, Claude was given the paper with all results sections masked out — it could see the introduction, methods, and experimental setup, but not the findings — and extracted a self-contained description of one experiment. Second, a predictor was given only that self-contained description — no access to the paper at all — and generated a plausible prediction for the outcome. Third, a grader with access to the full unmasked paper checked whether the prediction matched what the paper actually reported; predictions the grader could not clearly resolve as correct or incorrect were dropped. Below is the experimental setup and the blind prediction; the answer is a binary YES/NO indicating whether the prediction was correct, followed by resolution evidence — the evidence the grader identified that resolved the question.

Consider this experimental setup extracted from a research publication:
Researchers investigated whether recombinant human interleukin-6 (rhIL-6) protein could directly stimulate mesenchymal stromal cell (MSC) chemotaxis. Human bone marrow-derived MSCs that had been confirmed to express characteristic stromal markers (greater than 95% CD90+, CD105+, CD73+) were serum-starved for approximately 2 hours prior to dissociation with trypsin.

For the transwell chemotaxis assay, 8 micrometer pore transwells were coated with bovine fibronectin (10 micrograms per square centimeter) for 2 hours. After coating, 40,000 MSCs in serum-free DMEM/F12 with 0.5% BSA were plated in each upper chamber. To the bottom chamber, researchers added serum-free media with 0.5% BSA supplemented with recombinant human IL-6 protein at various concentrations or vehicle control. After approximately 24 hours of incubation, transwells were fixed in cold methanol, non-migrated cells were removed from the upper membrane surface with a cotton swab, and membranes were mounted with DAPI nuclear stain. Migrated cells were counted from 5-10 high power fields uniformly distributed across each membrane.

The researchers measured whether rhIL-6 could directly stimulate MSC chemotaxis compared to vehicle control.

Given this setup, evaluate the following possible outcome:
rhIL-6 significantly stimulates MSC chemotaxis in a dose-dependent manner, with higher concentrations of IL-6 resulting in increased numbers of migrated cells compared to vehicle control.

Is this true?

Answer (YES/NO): NO